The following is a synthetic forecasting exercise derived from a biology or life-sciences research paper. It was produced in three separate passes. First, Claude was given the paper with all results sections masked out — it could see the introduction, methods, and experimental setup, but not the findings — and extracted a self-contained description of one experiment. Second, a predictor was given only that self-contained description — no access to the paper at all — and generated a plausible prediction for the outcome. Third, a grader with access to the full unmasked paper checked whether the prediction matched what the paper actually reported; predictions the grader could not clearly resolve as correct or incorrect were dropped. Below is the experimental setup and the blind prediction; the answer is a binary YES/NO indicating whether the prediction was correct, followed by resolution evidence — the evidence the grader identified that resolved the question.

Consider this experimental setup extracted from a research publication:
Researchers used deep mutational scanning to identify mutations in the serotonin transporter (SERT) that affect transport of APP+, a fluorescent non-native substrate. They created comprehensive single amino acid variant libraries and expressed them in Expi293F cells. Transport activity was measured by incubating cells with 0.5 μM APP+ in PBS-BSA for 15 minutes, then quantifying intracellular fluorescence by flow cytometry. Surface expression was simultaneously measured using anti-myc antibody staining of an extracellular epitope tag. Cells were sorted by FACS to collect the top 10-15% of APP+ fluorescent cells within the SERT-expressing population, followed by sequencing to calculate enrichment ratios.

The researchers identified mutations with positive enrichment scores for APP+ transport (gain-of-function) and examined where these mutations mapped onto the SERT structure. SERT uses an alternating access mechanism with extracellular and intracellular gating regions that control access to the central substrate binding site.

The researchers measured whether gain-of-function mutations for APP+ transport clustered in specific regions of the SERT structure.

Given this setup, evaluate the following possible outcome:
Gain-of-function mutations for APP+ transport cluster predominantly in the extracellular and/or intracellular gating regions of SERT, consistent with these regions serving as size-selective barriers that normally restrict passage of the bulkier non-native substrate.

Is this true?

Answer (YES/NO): NO